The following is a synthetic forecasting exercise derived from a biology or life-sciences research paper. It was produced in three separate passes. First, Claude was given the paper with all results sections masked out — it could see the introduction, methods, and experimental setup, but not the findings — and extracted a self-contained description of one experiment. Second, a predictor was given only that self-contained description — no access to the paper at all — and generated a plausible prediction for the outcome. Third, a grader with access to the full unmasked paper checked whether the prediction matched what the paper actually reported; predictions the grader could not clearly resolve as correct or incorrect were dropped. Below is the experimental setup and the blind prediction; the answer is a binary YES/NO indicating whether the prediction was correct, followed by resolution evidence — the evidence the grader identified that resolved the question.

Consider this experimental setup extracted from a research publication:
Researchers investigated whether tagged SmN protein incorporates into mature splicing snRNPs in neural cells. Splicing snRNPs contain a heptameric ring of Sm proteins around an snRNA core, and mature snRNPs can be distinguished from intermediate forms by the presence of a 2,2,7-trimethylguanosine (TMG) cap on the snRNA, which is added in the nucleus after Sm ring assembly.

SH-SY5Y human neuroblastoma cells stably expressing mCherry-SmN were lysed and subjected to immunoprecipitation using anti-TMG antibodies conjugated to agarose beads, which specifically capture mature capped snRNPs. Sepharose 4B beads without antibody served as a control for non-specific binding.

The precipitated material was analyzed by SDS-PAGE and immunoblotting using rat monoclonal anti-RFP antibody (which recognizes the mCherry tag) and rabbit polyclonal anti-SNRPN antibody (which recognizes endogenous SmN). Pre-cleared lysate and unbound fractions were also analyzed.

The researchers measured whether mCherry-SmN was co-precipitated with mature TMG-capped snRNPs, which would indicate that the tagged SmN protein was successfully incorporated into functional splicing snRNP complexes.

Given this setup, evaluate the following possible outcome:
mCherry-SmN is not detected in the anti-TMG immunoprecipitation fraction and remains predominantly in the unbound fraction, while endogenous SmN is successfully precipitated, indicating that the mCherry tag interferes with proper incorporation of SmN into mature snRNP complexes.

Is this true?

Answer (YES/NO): NO